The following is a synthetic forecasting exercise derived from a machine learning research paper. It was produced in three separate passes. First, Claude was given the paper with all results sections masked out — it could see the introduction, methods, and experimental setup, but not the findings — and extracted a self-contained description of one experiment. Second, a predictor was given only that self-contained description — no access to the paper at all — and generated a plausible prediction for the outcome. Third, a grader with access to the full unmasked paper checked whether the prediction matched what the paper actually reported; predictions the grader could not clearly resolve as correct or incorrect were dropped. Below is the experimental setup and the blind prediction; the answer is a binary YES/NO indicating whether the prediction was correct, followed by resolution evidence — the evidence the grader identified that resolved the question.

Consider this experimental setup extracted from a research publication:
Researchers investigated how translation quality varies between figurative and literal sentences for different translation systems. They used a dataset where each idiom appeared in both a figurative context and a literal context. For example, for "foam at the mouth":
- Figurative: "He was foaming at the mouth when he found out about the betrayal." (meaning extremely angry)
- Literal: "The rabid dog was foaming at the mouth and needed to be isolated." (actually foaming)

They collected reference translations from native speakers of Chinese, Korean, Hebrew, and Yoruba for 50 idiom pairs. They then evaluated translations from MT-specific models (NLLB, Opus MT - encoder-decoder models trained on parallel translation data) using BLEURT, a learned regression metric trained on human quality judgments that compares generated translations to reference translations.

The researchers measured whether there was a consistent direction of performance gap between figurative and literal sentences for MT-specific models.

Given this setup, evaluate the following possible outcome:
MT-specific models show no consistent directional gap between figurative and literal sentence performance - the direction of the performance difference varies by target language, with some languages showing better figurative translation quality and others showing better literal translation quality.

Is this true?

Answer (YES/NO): NO